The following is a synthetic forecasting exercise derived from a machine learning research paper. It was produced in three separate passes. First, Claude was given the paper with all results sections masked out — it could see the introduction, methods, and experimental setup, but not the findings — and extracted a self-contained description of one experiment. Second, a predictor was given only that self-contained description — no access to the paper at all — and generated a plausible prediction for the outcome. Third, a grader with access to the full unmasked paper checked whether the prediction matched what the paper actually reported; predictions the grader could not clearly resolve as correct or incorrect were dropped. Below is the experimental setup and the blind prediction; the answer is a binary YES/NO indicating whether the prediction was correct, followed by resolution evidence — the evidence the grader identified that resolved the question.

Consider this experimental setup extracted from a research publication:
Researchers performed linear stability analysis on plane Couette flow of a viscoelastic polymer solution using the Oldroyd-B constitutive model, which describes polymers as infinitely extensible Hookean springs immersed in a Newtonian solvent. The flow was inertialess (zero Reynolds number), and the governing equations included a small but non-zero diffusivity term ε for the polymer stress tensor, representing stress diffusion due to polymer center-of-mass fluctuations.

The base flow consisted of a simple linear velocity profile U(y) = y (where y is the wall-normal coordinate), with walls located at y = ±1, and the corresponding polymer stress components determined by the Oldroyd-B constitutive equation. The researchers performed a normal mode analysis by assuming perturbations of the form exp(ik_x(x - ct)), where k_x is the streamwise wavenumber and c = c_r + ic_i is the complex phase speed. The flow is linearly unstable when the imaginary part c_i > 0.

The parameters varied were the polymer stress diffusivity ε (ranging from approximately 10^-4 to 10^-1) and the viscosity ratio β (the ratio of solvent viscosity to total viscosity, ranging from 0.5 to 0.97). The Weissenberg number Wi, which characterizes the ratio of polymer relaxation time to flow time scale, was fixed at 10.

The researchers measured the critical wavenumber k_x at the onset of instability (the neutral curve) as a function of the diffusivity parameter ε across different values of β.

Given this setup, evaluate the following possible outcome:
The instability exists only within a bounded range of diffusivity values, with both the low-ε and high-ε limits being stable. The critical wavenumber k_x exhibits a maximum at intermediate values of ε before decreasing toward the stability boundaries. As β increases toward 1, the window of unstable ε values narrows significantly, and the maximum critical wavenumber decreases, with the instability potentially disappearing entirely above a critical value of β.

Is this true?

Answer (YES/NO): NO